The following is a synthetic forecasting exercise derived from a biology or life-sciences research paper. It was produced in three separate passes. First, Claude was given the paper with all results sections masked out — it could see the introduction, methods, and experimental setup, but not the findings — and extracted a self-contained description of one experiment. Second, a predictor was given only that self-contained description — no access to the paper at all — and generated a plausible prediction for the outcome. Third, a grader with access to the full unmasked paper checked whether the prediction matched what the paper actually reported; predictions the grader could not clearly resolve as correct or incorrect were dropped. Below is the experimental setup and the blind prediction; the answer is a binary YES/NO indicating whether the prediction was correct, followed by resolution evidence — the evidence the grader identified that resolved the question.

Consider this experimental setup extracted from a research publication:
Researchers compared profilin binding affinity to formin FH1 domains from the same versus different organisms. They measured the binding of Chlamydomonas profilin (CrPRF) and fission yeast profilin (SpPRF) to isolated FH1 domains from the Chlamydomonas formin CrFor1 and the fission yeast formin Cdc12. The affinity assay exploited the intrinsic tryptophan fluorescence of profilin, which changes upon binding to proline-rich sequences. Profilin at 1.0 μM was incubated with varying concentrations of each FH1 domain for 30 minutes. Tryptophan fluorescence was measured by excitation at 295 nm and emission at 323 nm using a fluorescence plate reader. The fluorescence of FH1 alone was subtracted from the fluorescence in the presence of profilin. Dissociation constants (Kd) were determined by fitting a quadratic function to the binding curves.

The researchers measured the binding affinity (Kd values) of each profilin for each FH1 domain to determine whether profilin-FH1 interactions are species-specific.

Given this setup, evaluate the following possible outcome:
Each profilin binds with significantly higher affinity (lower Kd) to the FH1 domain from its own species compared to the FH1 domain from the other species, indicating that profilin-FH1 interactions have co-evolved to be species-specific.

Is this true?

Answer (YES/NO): NO